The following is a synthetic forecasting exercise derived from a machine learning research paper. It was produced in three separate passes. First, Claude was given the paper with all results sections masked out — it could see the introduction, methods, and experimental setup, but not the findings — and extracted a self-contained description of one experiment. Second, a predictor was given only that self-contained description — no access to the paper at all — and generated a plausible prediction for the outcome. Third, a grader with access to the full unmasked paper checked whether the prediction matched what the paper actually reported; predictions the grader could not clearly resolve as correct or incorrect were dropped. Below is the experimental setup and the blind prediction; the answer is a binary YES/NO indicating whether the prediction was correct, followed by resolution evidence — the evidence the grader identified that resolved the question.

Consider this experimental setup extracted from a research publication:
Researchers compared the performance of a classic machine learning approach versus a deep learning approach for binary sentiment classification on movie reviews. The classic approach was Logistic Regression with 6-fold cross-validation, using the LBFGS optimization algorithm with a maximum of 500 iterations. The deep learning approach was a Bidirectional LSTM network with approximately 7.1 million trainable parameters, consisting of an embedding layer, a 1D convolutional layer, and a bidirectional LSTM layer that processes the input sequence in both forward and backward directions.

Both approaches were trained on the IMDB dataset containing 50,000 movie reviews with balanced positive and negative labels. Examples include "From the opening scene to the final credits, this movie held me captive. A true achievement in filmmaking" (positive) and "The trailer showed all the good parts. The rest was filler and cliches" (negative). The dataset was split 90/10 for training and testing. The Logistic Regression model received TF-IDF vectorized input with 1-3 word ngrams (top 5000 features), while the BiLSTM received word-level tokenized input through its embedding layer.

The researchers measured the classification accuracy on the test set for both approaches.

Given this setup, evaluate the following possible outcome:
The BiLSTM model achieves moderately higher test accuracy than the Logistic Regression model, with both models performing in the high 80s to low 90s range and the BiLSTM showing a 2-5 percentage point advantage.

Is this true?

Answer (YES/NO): NO